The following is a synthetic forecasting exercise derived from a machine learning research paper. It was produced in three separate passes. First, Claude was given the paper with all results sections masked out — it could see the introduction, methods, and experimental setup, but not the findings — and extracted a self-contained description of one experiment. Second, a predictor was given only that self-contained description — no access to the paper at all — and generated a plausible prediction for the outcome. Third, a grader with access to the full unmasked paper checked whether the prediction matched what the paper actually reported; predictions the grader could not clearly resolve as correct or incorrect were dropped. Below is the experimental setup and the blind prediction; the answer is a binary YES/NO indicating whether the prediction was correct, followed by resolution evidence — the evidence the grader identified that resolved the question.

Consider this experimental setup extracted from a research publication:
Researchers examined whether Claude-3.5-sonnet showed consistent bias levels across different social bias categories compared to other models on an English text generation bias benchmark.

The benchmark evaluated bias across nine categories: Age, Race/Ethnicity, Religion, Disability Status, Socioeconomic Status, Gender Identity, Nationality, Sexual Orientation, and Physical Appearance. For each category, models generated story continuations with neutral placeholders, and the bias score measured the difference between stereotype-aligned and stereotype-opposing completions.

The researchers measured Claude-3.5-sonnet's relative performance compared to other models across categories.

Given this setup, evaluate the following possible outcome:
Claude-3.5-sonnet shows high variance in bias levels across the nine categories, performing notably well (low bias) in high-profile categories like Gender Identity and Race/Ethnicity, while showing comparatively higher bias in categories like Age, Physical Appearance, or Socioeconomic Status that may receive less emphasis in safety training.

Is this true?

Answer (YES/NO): NO